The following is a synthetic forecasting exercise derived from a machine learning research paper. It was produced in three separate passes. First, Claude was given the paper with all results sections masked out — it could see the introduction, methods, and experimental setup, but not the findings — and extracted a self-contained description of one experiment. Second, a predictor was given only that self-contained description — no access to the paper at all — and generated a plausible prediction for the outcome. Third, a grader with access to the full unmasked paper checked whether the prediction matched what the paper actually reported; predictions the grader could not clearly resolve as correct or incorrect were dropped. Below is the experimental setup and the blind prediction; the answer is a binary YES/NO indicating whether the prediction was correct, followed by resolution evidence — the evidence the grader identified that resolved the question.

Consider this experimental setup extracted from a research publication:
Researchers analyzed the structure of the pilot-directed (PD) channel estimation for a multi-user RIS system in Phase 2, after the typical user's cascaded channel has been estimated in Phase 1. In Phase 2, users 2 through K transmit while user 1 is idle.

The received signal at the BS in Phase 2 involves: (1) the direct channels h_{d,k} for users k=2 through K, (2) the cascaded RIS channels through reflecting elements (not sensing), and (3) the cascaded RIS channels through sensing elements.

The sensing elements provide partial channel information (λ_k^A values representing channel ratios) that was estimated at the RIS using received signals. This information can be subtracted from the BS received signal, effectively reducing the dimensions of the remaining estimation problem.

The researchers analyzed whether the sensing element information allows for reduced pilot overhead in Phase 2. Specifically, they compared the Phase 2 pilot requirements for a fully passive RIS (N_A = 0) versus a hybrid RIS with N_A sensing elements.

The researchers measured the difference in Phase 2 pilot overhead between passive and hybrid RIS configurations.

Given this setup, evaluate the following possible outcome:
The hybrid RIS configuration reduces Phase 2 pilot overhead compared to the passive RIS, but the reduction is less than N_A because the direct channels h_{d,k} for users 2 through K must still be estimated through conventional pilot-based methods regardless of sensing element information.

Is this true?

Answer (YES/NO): NO